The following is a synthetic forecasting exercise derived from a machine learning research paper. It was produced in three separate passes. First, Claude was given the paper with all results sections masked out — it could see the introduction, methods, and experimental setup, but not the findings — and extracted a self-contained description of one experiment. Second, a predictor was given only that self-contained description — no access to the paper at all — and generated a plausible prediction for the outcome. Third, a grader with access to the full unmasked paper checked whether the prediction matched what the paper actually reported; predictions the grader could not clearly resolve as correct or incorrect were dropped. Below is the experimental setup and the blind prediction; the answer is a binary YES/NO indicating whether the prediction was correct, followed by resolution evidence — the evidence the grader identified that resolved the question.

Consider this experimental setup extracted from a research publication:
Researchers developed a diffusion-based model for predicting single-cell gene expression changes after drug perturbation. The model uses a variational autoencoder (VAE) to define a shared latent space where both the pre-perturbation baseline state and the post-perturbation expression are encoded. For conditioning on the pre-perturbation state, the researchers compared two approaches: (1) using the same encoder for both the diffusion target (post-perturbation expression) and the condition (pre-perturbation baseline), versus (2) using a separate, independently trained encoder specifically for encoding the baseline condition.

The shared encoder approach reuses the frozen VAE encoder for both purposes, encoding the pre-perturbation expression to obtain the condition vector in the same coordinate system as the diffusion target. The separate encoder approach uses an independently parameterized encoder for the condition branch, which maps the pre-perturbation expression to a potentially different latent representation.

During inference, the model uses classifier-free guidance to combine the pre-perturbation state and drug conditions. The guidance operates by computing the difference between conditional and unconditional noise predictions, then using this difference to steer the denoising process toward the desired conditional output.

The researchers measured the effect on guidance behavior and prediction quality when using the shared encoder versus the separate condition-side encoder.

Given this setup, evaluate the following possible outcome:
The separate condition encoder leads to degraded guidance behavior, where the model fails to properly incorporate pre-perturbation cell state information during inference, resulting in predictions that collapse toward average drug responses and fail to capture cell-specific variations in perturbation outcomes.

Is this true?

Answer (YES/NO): NO